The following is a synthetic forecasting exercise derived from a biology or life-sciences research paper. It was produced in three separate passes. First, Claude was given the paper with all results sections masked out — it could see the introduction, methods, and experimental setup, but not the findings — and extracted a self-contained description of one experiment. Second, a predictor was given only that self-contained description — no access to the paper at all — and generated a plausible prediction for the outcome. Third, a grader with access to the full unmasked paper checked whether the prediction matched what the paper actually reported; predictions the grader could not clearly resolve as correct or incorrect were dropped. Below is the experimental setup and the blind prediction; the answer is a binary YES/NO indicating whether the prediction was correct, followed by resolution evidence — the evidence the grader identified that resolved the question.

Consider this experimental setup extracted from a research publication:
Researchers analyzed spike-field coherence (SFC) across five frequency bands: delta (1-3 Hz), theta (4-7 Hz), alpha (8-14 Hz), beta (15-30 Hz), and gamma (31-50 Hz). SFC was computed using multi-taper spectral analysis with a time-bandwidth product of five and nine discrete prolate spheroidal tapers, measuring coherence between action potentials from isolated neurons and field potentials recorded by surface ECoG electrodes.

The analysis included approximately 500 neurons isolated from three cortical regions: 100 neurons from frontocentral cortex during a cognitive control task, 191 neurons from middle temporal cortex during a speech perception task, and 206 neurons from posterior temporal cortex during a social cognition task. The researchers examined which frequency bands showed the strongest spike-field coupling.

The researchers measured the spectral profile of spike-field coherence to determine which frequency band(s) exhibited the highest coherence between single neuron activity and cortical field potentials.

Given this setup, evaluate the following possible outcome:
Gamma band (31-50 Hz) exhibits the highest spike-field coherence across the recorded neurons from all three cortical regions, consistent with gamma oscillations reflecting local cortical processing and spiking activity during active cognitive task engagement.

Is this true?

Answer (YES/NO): NO